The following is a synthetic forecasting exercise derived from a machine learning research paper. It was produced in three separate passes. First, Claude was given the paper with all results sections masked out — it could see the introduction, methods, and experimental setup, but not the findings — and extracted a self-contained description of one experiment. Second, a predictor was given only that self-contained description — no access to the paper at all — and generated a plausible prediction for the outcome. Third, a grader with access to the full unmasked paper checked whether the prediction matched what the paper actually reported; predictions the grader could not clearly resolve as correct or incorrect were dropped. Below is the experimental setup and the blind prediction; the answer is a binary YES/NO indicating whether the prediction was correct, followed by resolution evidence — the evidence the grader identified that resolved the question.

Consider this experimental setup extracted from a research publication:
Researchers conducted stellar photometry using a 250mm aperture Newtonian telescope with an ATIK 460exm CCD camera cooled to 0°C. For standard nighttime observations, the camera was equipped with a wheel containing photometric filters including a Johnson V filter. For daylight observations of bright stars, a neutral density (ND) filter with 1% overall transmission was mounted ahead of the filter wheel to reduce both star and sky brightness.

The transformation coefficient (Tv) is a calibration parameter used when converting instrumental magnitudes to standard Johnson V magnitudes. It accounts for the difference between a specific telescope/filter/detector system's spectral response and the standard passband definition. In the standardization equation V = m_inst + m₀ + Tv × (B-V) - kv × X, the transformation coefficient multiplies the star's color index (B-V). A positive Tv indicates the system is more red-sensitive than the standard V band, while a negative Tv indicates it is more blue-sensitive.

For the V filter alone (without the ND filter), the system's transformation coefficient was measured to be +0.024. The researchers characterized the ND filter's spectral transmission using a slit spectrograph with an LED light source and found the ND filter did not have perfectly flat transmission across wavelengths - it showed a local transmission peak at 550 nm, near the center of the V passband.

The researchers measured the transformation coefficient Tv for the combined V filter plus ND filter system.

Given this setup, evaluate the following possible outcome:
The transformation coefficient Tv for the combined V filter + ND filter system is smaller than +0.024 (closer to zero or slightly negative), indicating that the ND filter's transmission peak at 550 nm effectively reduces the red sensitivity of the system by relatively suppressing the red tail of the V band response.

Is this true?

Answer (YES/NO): YES